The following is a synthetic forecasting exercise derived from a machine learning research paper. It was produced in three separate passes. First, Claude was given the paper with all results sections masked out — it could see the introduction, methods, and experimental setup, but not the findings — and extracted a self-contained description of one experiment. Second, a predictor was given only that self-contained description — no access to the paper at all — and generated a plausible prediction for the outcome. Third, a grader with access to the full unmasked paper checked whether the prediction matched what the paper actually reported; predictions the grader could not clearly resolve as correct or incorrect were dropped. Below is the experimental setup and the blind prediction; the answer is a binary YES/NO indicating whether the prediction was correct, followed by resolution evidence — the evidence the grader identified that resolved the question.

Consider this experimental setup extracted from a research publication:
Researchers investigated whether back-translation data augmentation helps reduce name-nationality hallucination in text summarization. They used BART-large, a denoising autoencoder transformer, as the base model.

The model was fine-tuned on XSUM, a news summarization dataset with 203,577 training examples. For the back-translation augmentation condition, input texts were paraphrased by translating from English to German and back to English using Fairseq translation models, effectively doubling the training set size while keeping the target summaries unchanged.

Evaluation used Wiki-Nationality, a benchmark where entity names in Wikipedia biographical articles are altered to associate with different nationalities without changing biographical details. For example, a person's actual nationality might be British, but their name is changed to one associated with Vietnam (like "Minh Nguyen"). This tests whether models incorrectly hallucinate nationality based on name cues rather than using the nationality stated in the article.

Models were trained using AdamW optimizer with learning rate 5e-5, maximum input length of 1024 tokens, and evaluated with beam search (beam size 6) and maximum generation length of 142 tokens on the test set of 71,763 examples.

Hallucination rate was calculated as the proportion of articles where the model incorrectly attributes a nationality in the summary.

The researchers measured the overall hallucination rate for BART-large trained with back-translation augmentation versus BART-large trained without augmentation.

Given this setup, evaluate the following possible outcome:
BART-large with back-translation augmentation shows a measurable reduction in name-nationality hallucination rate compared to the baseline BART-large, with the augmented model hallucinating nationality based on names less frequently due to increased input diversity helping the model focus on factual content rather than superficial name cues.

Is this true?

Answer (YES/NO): YES